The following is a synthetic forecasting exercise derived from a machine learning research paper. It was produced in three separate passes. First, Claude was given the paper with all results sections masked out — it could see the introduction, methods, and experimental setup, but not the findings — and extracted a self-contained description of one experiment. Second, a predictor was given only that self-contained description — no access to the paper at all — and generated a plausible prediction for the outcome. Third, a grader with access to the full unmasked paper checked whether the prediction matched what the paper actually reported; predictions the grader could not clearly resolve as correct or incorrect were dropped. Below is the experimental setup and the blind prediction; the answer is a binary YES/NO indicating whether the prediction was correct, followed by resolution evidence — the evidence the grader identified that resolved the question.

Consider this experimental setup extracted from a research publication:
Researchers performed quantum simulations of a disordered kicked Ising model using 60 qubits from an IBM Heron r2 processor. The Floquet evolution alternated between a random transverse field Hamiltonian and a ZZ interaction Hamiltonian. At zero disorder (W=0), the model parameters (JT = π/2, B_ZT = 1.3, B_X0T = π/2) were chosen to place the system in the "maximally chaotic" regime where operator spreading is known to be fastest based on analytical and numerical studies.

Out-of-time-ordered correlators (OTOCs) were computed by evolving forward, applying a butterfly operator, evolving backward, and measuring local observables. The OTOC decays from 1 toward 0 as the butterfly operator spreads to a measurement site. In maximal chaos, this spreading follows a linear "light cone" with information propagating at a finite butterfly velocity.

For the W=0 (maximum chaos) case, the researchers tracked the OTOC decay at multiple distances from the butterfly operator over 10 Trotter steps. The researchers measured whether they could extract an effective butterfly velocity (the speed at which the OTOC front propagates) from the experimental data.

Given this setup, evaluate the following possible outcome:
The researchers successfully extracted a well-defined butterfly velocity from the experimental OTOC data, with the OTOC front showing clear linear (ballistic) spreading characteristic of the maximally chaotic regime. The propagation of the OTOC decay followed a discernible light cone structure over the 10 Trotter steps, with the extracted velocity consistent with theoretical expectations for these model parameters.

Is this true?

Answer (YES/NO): NO